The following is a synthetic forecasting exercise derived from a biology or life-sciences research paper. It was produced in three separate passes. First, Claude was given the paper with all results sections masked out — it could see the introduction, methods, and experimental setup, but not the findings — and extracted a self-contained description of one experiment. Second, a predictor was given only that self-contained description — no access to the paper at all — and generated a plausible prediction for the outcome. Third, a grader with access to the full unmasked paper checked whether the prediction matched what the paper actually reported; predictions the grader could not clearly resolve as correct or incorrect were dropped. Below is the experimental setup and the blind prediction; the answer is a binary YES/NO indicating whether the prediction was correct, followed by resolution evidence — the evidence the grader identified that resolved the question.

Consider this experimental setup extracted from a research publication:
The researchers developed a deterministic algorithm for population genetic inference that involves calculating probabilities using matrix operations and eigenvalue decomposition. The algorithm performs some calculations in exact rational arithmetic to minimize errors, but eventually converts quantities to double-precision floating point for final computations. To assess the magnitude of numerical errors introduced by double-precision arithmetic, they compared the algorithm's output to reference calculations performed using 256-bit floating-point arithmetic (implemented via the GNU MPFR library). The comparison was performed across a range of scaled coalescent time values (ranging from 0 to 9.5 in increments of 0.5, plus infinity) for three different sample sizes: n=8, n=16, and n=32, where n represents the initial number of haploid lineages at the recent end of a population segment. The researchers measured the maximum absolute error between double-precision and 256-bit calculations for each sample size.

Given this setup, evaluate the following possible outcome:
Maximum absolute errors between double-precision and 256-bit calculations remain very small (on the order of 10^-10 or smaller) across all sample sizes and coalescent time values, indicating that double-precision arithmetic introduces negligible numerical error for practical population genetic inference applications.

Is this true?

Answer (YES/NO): NO